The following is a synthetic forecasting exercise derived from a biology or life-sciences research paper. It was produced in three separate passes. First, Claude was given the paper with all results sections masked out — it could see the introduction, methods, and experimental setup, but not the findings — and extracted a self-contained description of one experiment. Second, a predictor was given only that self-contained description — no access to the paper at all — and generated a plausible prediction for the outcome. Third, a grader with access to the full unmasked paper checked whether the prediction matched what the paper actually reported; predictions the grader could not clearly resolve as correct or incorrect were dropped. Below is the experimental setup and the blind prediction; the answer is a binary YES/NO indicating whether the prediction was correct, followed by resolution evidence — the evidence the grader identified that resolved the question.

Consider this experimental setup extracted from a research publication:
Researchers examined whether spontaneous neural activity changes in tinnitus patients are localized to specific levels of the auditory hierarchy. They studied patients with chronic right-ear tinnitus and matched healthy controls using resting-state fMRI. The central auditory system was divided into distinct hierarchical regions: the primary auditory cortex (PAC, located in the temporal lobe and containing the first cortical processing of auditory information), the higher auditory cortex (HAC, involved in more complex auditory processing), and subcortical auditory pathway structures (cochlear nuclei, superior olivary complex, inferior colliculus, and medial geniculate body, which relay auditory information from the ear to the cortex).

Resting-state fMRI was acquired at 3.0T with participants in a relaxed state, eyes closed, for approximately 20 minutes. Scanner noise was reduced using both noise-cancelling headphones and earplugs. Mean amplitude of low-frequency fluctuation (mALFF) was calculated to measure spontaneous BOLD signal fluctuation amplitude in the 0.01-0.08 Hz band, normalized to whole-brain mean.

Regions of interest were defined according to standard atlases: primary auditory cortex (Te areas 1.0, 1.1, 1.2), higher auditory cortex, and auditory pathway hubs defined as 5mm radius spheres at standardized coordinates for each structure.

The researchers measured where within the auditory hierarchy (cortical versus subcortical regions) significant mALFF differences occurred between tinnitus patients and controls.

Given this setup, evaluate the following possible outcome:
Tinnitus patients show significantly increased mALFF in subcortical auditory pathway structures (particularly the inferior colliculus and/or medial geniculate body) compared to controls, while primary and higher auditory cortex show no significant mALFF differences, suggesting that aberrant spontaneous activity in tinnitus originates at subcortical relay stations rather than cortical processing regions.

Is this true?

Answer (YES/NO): NO